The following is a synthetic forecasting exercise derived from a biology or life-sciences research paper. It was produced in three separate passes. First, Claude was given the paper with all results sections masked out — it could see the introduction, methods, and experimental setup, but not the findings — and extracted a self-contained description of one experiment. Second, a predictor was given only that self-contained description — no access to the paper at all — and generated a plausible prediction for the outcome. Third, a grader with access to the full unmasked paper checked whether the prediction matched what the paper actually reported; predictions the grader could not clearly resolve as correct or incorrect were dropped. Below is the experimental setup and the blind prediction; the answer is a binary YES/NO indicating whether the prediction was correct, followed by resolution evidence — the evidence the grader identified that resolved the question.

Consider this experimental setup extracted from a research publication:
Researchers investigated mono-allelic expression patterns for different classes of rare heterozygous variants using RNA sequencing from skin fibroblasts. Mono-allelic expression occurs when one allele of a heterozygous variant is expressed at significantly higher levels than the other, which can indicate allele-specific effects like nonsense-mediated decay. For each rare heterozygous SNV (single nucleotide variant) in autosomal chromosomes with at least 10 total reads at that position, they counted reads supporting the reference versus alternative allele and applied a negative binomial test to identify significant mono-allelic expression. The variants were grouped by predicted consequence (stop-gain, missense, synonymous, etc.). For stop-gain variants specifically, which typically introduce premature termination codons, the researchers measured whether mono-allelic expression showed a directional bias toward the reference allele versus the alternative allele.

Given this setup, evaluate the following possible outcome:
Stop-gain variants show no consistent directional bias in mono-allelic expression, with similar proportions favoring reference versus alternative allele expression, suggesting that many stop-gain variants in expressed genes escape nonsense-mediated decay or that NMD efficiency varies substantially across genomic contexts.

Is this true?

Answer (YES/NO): NO